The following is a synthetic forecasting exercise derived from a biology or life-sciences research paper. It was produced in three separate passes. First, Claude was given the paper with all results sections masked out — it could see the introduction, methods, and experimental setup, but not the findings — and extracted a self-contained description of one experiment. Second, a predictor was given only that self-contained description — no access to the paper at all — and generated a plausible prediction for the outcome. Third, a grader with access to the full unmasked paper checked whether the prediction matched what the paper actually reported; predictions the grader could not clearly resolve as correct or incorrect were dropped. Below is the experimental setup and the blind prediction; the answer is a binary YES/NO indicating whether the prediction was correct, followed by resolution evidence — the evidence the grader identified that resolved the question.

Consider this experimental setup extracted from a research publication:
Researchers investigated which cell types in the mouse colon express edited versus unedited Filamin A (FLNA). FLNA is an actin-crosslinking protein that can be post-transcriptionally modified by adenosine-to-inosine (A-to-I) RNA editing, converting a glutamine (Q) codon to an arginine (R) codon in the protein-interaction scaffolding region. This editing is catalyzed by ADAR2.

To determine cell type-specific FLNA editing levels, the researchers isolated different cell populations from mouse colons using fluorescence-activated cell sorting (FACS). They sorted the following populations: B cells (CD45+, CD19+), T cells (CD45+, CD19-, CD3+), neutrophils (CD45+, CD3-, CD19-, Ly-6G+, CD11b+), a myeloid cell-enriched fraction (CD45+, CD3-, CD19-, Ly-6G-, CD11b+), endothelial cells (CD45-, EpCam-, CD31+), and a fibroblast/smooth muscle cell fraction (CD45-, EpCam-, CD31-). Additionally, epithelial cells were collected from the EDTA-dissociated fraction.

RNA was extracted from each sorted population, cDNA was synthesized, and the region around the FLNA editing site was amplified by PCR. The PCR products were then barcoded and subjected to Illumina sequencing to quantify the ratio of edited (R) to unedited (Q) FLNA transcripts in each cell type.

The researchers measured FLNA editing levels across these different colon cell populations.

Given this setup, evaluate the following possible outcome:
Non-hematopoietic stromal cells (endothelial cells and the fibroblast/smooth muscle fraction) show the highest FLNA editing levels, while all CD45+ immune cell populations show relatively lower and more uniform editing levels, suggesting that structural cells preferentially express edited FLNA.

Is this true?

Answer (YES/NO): YES